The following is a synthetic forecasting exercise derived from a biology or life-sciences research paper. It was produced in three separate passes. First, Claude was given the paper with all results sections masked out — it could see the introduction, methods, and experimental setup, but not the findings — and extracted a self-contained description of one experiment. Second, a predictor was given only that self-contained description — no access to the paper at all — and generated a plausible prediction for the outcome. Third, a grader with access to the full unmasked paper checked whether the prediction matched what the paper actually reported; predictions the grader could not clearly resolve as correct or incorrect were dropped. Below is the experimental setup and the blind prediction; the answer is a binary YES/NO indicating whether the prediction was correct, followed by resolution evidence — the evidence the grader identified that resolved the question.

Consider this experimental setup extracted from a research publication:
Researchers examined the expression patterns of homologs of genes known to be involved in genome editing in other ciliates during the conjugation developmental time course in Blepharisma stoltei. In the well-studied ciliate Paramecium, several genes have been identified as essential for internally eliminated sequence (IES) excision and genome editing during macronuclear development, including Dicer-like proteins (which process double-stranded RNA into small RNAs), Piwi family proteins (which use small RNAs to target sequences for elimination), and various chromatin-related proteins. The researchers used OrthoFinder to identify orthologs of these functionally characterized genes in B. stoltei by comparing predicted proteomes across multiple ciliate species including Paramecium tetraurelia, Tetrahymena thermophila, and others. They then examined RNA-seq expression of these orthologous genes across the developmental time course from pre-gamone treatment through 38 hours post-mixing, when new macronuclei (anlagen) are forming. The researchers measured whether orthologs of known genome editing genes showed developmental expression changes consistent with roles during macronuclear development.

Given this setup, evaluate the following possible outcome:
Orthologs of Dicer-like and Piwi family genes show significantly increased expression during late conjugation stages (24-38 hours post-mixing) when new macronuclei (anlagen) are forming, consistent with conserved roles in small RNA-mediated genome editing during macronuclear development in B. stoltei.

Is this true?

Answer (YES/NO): YES